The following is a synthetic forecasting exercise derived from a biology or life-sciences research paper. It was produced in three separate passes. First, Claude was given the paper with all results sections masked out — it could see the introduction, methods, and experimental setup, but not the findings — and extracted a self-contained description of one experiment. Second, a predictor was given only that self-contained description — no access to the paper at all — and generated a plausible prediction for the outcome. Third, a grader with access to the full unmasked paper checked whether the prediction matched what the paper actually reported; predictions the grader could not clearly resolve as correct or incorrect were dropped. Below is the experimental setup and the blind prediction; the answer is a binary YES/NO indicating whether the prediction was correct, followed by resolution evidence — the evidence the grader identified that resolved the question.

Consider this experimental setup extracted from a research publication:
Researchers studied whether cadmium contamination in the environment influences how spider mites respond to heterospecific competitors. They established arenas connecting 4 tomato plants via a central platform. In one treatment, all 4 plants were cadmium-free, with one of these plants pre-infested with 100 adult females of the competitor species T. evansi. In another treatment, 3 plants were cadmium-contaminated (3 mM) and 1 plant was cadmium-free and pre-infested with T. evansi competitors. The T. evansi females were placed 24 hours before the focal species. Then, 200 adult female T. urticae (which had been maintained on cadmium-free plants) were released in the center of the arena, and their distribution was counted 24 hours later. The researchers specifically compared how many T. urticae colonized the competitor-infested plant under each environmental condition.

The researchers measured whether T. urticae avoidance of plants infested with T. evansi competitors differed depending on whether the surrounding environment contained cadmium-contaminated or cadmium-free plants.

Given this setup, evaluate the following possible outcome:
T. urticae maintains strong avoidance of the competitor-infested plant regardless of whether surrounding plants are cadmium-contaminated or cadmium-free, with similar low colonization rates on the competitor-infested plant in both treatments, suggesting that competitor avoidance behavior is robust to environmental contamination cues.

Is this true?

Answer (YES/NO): NO